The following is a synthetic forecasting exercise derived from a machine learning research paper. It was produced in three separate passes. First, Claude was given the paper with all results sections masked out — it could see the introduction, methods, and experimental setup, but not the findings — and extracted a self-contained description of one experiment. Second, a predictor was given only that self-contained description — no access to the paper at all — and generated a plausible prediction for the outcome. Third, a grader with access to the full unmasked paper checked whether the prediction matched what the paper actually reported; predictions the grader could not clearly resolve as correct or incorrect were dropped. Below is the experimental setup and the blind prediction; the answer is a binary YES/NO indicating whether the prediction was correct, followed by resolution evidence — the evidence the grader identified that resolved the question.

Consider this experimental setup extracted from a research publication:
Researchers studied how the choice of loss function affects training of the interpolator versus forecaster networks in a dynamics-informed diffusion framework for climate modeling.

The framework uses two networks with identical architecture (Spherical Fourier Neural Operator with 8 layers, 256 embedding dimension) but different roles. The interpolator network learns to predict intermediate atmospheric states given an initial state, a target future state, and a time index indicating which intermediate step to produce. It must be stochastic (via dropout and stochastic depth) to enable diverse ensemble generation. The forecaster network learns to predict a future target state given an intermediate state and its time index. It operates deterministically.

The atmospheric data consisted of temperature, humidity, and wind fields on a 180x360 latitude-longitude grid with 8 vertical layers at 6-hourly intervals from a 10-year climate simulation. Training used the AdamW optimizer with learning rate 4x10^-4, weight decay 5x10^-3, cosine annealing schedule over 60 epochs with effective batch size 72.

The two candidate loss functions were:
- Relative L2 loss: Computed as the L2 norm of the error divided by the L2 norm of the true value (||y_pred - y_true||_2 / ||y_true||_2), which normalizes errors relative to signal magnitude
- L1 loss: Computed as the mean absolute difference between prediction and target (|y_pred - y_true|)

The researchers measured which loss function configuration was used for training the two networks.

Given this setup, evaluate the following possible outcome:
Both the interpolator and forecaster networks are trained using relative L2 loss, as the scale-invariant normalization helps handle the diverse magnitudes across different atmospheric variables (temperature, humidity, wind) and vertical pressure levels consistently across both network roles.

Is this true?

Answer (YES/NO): NO